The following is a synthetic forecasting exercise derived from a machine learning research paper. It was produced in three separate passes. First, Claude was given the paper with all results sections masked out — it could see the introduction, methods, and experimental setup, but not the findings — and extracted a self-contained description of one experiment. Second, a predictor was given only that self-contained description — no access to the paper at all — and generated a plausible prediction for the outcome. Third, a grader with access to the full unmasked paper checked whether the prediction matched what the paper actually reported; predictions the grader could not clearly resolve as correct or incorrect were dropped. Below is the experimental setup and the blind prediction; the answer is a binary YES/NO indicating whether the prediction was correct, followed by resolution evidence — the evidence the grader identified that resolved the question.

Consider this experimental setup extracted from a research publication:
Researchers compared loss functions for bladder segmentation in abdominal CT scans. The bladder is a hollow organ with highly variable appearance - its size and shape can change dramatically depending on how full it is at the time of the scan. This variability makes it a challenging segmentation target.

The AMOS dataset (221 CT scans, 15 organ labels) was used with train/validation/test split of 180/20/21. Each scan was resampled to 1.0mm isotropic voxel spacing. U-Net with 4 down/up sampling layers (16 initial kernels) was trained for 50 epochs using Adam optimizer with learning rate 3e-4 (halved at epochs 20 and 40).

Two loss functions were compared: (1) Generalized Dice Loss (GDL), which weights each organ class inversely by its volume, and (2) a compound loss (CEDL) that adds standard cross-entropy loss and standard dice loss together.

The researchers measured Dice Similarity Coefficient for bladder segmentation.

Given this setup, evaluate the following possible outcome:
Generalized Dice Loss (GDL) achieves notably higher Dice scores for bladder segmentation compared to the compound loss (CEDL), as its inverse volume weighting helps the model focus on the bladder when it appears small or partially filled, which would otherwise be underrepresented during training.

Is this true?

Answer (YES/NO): NO